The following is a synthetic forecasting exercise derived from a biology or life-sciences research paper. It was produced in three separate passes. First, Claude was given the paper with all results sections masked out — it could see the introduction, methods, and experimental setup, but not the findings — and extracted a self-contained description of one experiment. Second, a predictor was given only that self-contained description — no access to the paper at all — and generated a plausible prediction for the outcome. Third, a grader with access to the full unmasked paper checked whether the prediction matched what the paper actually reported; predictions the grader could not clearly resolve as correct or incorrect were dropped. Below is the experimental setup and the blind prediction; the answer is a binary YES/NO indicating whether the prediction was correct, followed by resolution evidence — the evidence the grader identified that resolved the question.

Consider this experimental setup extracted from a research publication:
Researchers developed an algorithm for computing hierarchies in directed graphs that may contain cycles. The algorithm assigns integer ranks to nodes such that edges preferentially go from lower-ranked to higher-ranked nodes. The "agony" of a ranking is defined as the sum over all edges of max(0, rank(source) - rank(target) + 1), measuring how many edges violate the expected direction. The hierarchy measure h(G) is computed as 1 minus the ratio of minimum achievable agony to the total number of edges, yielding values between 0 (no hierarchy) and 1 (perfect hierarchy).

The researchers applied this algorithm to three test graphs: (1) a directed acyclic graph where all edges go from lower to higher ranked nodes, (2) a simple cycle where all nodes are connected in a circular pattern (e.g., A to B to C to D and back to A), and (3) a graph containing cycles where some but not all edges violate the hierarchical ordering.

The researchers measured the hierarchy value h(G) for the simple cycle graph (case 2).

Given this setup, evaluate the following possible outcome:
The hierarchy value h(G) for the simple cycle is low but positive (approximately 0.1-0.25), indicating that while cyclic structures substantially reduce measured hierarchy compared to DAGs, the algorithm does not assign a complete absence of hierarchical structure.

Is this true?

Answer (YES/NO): NO